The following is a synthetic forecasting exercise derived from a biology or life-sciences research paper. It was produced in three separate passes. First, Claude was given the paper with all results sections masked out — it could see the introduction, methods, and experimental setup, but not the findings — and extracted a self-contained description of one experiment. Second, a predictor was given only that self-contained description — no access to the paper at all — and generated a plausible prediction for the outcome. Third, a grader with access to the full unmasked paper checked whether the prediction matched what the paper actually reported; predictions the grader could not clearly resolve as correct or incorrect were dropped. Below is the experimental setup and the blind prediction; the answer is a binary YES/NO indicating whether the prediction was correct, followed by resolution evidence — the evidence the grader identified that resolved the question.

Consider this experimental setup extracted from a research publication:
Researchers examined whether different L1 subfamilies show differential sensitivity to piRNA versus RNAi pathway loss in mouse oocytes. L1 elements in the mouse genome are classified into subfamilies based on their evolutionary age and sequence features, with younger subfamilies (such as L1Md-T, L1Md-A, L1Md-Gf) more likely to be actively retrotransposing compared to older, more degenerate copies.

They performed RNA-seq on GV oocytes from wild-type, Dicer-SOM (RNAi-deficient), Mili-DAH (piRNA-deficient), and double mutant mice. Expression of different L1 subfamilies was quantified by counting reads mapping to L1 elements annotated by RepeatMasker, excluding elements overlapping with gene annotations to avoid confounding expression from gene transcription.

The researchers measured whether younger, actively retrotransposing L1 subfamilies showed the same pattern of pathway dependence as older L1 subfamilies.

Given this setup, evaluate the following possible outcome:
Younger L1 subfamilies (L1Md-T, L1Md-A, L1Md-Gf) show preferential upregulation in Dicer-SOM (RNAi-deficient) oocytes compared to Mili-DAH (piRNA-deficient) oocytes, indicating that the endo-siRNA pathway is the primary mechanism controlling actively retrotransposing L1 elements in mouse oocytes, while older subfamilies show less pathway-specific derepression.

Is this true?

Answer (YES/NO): NO